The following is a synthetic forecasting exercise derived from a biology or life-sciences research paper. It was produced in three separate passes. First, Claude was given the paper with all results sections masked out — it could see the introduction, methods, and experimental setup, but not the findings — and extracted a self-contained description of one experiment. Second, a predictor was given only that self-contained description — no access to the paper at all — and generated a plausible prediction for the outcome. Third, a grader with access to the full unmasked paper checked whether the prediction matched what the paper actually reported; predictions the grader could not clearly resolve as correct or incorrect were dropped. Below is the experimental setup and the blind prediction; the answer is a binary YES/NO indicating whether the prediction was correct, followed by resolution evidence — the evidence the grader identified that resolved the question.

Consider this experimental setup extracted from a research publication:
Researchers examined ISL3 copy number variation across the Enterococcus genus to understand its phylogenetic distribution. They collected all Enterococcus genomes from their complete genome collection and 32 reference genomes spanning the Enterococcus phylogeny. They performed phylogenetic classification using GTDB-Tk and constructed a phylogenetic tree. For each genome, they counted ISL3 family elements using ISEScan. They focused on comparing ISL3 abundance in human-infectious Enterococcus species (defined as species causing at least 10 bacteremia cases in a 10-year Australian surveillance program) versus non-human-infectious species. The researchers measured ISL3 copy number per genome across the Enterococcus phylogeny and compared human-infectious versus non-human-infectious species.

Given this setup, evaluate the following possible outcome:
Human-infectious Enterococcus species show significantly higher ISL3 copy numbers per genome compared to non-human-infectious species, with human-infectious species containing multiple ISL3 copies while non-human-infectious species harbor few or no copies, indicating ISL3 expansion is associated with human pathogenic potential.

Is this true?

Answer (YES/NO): NO